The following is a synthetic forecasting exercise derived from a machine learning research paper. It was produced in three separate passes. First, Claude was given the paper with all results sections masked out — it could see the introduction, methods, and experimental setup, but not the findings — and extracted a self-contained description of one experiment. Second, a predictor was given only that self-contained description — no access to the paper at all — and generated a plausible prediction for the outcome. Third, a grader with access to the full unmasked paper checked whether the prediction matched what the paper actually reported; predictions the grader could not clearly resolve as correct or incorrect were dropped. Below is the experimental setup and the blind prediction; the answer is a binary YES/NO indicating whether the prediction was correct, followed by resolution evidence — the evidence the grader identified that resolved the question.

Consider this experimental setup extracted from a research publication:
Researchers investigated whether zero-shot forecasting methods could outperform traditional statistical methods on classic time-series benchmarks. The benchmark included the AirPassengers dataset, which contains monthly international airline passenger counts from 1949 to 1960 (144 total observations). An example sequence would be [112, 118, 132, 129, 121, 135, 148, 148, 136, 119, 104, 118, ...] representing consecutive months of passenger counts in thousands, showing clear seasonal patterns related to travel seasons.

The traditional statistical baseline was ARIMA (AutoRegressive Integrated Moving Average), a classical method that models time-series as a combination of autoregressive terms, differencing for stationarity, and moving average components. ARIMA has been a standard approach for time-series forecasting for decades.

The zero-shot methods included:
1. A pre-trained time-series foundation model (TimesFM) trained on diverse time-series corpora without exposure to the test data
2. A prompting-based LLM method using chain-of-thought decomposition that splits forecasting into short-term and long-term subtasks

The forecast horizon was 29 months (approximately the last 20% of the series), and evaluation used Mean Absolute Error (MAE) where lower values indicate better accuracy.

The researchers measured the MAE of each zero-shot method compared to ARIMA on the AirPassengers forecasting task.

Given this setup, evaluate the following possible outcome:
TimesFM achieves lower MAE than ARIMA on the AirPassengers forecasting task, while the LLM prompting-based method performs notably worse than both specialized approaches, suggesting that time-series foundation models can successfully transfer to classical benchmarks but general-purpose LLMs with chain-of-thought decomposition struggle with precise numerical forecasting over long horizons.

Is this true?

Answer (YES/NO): NO